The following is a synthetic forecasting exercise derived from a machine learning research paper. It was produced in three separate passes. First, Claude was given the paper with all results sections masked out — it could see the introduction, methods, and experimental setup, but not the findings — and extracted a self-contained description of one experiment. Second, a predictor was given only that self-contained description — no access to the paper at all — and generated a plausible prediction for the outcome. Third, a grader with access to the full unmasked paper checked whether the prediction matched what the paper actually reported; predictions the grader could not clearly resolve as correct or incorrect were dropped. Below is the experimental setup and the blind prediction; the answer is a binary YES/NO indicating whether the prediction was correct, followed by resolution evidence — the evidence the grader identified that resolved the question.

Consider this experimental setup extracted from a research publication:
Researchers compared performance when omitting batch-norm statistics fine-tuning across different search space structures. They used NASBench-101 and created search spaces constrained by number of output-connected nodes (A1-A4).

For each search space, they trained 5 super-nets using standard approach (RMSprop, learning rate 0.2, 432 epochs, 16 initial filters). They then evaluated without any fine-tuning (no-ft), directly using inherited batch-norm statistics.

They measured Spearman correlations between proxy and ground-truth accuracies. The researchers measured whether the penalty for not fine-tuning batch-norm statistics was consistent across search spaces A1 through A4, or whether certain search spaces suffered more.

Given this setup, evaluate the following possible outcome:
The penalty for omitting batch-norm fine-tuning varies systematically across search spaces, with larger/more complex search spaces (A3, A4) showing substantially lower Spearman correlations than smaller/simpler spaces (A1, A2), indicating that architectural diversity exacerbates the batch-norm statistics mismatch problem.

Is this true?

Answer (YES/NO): NO